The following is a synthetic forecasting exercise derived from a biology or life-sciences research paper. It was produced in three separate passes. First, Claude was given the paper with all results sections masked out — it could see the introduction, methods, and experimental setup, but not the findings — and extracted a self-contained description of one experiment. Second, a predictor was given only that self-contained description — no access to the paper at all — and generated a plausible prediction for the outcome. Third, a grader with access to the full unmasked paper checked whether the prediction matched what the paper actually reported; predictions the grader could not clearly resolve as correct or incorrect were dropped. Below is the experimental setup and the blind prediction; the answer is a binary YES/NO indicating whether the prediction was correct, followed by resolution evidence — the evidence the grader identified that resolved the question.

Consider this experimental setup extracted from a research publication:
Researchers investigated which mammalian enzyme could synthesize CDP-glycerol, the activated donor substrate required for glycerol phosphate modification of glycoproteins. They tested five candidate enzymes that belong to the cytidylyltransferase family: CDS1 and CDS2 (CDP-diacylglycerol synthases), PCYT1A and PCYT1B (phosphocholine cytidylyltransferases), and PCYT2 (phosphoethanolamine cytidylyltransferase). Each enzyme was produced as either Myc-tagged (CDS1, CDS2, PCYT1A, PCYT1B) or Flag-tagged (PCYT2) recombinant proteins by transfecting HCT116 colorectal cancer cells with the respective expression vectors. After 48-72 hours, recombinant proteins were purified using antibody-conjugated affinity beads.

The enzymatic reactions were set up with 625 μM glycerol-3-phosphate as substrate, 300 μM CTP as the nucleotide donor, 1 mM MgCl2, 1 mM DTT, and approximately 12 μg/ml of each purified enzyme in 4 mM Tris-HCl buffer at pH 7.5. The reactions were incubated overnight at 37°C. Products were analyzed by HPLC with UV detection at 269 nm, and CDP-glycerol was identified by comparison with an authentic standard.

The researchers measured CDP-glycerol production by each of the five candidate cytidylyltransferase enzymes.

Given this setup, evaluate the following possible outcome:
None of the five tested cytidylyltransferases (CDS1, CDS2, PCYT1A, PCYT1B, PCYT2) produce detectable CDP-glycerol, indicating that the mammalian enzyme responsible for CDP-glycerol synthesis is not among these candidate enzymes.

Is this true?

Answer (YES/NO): NO